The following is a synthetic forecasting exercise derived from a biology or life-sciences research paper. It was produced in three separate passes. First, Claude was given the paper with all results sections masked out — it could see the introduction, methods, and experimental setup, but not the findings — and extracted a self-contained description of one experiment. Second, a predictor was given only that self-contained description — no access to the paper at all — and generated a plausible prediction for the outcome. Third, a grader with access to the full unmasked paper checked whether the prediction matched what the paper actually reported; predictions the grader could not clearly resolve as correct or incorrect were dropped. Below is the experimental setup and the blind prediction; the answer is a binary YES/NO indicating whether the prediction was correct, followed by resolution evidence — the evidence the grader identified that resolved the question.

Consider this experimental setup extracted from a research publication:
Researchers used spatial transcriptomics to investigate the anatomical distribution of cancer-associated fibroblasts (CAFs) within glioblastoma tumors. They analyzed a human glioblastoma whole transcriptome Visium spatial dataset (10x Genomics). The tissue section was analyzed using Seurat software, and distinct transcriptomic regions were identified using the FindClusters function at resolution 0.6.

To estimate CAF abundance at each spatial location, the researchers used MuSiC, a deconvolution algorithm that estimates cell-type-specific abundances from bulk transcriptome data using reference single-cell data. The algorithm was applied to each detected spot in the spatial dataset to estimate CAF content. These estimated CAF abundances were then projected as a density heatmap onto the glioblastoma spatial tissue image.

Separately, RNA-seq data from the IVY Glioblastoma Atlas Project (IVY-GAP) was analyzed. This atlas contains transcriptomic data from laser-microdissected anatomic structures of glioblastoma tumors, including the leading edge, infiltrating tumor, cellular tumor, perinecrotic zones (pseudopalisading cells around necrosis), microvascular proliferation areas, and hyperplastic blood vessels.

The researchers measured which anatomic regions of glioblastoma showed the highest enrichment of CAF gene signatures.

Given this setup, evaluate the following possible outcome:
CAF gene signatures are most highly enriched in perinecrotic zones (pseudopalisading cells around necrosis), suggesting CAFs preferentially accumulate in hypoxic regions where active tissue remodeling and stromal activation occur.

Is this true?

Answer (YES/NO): YES